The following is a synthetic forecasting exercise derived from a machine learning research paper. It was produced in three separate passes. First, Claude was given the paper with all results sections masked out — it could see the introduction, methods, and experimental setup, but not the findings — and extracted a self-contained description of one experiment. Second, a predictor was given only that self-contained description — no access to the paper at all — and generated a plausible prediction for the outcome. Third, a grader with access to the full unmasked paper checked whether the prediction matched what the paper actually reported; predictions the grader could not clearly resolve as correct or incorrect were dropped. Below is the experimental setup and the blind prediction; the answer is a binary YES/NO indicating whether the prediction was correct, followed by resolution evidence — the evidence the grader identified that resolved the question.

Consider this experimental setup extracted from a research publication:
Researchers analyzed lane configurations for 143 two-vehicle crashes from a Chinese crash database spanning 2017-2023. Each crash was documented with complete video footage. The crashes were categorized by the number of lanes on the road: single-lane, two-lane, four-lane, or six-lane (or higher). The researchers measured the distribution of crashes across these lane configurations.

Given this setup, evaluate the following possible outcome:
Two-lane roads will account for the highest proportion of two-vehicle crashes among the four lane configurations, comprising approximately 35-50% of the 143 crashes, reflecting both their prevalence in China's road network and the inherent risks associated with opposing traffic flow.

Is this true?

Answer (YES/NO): NO